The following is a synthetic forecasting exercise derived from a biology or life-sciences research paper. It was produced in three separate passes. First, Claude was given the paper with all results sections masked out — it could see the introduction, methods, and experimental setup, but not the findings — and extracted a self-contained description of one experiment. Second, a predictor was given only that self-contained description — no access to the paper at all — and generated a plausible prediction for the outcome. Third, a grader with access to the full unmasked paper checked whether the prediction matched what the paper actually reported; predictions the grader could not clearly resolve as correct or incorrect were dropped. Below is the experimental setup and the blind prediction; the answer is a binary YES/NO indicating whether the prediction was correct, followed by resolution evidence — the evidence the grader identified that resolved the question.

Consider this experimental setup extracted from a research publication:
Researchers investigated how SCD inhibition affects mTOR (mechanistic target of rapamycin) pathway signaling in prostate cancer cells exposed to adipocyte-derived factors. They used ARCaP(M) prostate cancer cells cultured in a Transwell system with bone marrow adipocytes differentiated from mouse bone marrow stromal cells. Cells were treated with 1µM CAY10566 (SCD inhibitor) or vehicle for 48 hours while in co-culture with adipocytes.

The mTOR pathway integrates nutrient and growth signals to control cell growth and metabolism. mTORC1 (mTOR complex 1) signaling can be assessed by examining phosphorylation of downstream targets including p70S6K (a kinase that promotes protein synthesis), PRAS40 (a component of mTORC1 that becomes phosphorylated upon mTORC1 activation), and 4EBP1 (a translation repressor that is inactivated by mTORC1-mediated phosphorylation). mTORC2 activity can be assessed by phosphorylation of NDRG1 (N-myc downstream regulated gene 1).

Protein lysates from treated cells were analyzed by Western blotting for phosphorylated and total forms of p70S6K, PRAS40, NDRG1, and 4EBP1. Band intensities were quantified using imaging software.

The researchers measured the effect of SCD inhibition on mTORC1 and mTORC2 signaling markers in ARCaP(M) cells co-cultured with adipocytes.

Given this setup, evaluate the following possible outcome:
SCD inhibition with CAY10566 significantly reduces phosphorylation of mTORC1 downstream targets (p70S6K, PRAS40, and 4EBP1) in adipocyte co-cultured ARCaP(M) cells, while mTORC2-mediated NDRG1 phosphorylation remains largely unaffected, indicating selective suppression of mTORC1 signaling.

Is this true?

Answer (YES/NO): NO